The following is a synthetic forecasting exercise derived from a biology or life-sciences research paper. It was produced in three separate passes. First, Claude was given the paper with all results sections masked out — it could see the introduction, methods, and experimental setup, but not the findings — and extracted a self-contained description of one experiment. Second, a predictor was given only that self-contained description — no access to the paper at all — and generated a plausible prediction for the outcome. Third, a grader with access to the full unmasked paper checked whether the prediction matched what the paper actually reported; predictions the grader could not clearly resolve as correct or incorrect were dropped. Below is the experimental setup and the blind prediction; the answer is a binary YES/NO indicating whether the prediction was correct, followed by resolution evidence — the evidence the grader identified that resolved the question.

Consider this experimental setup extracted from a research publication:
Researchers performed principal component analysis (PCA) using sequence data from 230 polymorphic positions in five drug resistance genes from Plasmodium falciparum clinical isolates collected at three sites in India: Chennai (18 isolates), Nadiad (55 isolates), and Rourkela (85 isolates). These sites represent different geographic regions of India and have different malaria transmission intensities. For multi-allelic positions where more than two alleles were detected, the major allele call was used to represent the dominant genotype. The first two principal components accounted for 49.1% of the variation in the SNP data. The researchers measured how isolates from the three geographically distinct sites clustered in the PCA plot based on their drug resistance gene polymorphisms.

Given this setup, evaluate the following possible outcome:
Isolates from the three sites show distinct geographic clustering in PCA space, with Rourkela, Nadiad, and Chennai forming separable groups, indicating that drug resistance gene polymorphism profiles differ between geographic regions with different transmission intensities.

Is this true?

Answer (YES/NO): NO